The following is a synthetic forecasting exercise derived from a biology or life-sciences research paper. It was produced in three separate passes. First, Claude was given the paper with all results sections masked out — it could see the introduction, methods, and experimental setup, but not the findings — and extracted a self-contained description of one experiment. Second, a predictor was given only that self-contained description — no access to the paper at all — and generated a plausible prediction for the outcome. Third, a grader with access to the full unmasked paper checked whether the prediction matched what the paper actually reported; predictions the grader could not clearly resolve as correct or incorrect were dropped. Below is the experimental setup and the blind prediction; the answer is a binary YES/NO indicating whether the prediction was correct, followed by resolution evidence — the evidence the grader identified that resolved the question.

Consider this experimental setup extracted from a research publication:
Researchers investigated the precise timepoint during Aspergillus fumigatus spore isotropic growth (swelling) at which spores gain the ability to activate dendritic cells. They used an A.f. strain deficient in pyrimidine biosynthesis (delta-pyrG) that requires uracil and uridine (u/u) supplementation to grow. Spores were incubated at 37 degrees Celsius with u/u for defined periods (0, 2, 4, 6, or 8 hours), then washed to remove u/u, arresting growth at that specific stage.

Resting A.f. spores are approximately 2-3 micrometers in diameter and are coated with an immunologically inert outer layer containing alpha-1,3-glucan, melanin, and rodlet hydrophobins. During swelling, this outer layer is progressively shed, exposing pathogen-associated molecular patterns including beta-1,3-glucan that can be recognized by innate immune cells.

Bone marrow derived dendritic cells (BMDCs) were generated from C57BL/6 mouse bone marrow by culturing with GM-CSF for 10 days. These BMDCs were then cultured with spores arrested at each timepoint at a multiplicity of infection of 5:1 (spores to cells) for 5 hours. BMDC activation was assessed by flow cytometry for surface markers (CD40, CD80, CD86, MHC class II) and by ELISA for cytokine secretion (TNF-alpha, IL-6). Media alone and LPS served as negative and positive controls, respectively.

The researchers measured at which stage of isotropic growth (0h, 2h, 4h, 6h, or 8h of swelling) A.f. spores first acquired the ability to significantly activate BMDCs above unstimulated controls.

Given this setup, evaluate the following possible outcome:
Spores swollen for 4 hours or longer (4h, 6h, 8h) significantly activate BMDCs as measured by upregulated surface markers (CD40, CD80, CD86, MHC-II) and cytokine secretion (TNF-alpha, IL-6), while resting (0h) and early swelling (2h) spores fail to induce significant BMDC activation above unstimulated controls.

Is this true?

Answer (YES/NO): NO